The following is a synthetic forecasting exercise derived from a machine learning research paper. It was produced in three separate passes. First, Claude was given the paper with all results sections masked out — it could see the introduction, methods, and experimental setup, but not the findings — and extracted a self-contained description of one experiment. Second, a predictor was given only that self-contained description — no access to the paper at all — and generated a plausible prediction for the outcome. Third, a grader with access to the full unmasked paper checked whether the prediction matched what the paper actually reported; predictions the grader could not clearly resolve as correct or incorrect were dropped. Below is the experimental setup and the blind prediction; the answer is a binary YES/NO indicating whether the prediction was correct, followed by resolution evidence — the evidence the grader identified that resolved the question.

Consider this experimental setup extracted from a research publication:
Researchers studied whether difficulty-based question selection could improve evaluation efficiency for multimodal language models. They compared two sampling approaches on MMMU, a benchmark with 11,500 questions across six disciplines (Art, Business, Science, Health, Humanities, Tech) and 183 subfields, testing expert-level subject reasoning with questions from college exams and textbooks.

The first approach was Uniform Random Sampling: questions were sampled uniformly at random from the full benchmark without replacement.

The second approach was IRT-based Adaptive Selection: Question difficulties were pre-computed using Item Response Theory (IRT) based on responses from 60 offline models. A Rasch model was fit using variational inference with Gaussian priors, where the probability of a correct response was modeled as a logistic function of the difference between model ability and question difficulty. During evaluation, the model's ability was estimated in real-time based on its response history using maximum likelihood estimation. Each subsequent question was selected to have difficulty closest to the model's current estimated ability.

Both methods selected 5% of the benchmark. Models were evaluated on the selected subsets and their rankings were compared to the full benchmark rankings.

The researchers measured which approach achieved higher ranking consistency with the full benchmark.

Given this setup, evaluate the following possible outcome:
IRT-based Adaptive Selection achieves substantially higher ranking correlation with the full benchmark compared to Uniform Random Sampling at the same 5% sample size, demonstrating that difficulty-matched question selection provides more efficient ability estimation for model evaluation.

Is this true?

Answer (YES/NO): NO